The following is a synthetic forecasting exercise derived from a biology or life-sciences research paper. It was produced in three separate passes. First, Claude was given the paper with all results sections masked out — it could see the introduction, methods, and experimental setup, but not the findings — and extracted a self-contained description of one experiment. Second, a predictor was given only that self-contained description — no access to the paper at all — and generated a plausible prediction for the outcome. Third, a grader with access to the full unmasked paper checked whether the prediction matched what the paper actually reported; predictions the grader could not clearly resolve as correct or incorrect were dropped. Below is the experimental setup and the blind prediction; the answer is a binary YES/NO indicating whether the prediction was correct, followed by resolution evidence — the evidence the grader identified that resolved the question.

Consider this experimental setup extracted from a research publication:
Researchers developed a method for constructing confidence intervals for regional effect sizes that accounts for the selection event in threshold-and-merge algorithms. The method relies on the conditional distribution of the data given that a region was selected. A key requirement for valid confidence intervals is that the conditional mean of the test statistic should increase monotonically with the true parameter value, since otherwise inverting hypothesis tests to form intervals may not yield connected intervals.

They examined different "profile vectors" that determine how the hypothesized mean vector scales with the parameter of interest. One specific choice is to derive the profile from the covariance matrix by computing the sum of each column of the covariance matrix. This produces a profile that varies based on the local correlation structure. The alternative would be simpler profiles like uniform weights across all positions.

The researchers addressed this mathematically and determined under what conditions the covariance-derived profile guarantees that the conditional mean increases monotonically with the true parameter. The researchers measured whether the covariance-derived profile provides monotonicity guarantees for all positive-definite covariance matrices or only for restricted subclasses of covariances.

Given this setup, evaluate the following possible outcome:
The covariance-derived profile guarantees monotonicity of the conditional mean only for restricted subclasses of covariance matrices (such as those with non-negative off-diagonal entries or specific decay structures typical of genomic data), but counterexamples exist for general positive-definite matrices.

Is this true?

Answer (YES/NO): YES